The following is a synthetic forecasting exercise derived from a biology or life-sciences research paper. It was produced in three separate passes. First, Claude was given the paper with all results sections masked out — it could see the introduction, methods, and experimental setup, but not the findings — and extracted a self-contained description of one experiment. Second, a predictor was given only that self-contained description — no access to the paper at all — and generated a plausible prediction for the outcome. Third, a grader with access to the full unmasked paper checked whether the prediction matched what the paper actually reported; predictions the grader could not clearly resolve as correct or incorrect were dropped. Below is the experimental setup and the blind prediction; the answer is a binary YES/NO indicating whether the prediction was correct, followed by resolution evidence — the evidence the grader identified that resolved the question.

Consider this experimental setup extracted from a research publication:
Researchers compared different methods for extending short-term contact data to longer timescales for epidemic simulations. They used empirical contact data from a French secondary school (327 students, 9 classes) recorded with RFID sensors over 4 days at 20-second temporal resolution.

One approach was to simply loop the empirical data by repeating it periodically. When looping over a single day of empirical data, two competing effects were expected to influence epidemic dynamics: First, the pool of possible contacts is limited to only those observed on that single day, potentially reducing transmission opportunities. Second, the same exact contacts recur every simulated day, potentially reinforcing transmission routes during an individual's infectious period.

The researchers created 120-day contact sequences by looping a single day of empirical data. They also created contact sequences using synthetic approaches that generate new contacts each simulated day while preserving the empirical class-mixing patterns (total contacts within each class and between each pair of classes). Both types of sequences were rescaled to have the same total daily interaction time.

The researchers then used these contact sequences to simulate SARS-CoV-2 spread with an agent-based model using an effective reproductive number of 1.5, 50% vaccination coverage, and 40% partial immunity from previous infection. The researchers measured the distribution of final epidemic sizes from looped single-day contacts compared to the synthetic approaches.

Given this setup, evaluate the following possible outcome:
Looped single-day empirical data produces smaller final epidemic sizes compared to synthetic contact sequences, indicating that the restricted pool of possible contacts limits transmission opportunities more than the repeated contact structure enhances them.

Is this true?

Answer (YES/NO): YES